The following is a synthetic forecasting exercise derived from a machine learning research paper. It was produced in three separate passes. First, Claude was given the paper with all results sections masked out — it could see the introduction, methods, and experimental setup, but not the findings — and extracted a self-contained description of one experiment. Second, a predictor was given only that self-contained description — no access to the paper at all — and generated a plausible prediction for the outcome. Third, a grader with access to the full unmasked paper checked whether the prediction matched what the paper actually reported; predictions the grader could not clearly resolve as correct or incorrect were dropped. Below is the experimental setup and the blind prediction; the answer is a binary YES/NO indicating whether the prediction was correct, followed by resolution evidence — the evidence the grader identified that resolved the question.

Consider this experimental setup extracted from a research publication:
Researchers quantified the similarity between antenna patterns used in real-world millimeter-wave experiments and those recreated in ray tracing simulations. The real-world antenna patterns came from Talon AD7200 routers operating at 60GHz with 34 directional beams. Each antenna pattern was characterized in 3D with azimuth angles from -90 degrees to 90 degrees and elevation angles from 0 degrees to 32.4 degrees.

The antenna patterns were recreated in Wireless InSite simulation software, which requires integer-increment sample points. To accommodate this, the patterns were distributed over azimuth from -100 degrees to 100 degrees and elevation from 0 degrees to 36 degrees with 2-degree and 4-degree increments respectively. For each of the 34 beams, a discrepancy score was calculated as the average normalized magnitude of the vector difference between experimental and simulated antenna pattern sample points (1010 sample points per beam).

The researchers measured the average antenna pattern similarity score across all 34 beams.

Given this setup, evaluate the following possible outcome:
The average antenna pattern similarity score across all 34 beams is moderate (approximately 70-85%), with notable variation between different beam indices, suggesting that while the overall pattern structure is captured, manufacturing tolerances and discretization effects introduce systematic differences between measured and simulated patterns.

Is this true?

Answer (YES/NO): NO